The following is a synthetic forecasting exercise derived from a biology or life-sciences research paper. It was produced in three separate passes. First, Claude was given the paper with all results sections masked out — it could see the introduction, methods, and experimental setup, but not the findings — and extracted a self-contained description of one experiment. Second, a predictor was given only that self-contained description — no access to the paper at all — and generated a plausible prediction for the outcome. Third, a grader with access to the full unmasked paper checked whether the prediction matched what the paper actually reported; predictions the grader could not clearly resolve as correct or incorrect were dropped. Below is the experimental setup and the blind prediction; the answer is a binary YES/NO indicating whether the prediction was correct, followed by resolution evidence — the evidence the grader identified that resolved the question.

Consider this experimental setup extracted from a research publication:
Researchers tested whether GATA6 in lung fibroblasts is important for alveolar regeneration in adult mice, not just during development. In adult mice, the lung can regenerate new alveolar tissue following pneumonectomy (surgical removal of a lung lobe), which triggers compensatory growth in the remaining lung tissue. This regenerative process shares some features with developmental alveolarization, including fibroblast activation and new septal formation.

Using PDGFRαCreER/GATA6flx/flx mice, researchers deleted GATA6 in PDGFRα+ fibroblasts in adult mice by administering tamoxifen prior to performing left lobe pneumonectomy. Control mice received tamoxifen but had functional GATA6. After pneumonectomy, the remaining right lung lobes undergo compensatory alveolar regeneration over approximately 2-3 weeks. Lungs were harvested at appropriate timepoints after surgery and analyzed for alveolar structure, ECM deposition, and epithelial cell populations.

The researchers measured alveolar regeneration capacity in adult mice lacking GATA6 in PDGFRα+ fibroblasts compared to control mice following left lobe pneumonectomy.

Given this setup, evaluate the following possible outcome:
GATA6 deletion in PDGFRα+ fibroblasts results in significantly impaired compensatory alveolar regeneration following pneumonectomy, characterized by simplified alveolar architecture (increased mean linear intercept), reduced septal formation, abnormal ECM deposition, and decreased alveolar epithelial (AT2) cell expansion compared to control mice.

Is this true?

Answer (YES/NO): NO